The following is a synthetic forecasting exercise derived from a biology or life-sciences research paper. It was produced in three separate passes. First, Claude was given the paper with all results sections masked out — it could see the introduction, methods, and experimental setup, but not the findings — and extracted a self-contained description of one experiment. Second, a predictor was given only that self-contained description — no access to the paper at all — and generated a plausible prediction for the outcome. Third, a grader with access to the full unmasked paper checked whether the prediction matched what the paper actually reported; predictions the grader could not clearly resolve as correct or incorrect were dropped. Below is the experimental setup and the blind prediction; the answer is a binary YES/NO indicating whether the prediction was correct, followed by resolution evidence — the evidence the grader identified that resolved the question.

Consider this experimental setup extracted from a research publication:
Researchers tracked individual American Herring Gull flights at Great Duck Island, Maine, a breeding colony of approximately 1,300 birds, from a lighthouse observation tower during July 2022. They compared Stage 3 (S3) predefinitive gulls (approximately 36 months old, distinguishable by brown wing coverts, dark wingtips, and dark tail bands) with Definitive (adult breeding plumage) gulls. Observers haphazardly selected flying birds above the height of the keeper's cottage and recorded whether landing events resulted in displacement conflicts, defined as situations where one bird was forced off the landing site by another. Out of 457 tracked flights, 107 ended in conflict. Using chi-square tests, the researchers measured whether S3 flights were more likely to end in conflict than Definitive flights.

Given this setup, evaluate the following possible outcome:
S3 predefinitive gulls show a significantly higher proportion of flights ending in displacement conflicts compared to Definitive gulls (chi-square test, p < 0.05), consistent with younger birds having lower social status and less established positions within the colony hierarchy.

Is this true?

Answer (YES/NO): NO